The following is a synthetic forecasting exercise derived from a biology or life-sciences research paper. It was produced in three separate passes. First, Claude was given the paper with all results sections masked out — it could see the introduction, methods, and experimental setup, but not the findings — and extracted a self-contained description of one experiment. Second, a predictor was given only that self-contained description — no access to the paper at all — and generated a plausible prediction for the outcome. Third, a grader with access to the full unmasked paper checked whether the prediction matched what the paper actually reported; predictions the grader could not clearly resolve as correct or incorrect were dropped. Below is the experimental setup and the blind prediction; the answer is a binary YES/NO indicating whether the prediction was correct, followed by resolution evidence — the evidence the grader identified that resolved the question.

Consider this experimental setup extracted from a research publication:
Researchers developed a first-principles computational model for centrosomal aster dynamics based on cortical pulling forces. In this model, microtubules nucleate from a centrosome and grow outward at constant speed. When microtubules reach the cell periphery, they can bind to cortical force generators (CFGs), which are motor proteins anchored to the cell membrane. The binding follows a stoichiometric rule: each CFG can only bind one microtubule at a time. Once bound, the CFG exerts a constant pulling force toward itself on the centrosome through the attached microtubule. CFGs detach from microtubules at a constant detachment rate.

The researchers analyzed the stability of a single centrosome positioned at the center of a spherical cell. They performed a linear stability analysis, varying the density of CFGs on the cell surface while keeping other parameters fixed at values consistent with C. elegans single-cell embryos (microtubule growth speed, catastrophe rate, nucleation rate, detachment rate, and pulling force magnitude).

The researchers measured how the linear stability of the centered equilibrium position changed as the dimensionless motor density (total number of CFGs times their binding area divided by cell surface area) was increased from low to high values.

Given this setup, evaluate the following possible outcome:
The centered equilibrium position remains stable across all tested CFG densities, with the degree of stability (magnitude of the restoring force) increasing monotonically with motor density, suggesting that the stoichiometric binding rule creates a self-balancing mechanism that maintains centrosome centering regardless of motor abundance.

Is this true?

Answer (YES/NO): NO